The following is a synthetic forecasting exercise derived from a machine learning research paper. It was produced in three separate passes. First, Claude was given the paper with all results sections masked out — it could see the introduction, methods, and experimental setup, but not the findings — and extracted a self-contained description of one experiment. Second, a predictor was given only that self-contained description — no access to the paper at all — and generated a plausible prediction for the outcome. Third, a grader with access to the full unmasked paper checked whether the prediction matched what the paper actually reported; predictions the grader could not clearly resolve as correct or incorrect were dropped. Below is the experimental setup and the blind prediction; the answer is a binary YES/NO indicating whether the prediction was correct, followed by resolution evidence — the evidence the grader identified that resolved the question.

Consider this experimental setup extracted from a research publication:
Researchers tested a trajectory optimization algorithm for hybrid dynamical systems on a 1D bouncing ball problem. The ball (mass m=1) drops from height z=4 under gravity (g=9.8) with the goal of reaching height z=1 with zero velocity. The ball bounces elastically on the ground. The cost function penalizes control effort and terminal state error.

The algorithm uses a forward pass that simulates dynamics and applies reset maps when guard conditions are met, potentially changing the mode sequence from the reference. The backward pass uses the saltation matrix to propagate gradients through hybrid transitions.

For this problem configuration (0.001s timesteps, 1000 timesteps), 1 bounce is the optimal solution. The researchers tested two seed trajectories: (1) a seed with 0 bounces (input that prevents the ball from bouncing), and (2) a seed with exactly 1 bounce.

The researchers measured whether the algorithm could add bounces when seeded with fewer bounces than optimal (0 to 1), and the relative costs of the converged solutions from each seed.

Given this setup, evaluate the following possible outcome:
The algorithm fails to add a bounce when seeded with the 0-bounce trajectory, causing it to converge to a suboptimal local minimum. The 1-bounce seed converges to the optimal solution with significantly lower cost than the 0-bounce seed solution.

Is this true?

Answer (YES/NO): YES